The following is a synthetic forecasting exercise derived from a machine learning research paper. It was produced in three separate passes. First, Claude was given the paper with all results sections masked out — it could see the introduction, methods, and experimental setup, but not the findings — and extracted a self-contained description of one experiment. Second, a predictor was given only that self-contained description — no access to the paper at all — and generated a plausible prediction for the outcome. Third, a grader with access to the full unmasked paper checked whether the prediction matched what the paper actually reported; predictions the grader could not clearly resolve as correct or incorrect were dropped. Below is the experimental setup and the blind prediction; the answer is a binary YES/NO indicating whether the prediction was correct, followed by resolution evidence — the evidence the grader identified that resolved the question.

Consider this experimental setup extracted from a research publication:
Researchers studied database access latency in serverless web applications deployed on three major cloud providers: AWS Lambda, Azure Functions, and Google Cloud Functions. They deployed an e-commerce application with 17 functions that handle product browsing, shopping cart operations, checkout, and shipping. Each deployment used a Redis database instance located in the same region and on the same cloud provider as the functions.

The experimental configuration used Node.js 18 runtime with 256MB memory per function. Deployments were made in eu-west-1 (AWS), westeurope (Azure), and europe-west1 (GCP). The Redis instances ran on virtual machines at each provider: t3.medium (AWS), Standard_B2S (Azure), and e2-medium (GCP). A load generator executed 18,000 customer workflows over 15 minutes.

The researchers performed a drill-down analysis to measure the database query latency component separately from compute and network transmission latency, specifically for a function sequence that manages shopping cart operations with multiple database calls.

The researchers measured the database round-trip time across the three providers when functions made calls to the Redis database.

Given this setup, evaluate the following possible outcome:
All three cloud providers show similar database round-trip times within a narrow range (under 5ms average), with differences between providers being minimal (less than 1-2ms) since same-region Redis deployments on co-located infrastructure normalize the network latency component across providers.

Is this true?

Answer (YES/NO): NO